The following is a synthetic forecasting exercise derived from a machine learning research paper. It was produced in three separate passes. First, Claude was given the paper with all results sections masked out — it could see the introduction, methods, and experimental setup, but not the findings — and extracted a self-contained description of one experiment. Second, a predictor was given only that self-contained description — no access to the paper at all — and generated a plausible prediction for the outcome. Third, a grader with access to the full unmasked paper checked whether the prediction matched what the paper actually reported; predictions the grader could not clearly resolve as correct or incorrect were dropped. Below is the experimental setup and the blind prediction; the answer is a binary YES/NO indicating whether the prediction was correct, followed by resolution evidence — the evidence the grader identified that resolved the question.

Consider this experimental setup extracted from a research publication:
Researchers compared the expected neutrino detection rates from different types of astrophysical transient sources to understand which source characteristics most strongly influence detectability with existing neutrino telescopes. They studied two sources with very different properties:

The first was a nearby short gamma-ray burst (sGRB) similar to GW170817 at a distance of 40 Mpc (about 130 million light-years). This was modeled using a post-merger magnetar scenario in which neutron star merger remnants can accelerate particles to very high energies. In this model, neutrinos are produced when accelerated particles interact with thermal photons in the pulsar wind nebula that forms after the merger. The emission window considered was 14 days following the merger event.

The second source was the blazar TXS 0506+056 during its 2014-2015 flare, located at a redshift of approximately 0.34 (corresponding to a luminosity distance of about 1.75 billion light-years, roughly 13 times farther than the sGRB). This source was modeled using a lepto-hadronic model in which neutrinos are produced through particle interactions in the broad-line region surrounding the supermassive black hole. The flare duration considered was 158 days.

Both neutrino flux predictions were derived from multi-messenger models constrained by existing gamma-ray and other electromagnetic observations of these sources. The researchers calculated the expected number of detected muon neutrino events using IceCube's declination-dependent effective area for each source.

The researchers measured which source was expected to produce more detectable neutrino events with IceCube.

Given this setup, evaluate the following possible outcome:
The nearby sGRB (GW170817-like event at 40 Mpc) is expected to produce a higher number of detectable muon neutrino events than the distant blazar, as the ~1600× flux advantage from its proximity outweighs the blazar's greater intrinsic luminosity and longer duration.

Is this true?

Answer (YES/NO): NO